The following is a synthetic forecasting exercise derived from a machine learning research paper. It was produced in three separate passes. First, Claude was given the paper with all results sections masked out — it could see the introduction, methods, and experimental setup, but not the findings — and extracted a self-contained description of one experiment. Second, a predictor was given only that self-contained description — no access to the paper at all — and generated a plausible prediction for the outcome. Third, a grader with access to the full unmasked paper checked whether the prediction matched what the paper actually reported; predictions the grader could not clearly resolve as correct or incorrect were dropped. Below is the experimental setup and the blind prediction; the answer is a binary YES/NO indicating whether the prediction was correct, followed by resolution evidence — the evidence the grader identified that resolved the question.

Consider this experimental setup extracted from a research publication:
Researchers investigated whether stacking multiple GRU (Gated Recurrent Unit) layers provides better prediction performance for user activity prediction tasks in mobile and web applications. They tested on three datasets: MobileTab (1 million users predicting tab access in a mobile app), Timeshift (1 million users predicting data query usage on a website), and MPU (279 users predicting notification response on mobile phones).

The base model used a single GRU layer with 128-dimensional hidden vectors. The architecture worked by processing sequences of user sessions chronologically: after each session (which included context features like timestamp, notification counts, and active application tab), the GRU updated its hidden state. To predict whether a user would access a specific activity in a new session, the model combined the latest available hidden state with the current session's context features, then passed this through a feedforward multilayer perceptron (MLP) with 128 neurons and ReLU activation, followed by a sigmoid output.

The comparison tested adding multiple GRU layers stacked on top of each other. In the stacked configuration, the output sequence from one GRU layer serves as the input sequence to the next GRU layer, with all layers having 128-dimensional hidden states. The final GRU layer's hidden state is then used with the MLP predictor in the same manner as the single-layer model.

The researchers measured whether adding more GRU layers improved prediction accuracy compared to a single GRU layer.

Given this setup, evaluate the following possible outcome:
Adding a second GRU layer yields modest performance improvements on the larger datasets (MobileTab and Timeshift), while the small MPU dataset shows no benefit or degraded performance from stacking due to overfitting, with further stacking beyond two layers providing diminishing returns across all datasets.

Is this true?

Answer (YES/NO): NO